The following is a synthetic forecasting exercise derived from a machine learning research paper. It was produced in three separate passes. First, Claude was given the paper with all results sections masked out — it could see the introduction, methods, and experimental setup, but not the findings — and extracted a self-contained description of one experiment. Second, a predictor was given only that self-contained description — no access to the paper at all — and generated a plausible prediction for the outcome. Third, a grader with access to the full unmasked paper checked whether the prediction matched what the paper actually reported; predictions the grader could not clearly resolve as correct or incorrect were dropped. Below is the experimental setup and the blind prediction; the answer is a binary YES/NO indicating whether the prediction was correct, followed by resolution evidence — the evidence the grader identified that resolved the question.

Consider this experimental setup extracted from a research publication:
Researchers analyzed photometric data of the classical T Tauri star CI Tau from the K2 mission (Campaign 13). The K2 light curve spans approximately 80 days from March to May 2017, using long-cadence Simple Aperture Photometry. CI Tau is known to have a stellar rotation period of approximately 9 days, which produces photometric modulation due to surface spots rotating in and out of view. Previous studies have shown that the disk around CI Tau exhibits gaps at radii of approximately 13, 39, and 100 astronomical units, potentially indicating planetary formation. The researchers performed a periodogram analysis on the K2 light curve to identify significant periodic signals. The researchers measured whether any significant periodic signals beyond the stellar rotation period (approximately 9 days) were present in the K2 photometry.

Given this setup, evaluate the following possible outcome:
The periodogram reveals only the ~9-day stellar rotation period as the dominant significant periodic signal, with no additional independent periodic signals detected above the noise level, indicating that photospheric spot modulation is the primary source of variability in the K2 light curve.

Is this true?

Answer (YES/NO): NO